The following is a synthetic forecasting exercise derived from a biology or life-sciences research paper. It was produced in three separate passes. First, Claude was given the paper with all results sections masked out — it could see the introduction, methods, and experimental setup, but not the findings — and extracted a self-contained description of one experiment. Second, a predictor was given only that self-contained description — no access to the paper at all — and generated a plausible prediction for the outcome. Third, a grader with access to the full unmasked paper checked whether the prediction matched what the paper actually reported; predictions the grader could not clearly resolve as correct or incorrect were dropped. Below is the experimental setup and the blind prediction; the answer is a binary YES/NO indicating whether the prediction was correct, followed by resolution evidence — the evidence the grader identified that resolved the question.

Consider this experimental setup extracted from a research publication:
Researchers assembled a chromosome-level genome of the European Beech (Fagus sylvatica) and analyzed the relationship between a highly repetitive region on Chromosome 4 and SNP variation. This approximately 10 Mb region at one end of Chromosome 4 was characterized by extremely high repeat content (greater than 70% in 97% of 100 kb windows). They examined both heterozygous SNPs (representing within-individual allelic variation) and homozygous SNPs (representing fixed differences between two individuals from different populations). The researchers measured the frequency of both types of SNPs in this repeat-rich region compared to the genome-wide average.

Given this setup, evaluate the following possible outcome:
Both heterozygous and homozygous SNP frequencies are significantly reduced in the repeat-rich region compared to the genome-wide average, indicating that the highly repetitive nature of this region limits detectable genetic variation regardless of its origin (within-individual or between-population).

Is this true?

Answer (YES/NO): YES